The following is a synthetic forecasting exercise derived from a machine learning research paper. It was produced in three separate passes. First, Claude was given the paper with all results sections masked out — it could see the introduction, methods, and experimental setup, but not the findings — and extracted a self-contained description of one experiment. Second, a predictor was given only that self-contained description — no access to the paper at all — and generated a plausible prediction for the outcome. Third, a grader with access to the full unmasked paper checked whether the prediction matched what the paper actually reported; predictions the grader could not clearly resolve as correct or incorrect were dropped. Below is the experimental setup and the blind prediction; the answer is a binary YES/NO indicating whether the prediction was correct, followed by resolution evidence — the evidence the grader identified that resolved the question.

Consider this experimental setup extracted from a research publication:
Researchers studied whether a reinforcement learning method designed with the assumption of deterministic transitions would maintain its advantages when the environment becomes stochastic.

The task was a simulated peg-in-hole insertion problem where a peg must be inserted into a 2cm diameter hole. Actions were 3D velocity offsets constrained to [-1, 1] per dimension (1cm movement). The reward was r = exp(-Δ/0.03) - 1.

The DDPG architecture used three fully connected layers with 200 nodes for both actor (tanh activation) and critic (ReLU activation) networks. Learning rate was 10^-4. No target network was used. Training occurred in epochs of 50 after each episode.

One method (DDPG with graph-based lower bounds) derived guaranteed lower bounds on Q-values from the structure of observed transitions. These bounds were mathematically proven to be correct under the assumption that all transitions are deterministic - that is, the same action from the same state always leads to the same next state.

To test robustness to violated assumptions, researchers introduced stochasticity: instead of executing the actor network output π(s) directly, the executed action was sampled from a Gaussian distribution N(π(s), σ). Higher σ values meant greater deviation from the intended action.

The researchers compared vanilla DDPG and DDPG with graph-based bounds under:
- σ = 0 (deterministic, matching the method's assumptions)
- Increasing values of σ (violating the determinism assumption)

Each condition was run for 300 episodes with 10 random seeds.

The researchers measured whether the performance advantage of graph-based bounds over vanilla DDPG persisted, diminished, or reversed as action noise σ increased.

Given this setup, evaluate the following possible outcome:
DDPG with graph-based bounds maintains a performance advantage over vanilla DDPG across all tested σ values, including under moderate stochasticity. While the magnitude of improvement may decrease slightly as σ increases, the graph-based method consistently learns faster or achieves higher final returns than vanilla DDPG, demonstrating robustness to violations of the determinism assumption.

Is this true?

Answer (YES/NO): YES